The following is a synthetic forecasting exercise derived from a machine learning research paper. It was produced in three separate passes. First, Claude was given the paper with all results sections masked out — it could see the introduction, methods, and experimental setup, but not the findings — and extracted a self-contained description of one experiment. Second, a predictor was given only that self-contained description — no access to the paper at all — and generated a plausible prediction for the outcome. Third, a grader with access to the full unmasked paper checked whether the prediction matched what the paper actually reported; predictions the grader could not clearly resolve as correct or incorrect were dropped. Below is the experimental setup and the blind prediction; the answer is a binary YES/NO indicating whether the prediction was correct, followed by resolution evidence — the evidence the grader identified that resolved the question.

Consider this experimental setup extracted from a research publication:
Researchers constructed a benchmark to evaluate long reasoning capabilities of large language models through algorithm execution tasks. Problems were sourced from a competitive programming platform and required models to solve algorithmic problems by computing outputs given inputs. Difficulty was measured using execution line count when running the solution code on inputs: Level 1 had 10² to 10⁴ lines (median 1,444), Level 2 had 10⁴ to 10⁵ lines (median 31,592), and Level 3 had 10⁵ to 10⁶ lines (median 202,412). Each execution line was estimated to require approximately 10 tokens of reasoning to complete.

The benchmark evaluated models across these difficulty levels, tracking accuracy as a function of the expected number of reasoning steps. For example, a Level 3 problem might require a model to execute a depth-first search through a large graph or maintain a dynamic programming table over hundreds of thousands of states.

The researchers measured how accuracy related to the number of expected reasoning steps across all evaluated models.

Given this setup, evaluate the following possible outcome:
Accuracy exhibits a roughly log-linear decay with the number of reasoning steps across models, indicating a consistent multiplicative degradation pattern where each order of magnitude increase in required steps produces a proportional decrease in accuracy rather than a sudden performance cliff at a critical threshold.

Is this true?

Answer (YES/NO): YES